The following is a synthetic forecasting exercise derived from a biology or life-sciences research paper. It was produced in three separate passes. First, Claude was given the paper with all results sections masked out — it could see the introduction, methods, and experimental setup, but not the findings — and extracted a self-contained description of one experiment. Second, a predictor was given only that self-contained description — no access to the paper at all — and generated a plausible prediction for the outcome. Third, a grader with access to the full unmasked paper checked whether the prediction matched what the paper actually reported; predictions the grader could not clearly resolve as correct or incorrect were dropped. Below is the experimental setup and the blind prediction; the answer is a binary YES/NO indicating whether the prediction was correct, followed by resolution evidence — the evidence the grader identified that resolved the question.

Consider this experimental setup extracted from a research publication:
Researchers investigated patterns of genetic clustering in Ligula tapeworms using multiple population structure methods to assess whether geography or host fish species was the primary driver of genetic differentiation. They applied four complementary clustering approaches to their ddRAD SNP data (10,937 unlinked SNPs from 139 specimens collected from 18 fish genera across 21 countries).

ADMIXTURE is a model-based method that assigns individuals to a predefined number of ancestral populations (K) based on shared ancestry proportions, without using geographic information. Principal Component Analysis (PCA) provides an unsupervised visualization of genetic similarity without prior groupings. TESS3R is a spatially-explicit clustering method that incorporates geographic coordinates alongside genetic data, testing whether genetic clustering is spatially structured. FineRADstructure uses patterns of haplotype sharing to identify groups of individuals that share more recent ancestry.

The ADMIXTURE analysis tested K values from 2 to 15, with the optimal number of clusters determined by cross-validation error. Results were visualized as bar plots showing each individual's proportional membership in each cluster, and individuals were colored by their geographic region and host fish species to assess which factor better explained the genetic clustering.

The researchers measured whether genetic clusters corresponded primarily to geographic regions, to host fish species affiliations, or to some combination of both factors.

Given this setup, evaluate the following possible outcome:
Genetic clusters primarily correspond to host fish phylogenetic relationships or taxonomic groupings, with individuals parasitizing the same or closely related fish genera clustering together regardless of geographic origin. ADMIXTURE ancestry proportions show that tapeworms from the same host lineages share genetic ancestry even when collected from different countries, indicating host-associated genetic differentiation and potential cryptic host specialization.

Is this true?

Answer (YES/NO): NO